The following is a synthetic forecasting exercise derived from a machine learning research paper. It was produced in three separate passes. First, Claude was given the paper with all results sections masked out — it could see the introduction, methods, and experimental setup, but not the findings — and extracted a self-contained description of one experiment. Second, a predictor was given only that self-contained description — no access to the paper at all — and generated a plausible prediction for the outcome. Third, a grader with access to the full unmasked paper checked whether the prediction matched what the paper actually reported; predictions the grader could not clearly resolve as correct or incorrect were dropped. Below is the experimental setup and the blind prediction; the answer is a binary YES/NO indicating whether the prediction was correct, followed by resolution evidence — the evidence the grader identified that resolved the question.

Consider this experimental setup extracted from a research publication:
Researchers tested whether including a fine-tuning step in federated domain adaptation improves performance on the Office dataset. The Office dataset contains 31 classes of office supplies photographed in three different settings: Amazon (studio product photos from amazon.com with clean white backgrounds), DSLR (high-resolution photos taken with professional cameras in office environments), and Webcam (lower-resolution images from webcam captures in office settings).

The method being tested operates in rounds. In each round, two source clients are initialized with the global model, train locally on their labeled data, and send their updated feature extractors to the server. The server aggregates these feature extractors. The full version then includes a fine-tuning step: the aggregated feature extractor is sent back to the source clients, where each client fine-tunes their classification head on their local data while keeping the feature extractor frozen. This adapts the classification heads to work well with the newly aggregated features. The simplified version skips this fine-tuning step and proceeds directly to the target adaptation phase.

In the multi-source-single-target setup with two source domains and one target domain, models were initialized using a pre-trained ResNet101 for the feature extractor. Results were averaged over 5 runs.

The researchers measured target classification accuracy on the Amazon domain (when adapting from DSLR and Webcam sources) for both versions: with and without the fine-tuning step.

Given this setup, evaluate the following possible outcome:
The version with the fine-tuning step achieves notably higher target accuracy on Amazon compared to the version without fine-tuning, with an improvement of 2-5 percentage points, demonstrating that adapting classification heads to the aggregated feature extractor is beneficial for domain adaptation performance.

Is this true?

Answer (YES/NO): NO